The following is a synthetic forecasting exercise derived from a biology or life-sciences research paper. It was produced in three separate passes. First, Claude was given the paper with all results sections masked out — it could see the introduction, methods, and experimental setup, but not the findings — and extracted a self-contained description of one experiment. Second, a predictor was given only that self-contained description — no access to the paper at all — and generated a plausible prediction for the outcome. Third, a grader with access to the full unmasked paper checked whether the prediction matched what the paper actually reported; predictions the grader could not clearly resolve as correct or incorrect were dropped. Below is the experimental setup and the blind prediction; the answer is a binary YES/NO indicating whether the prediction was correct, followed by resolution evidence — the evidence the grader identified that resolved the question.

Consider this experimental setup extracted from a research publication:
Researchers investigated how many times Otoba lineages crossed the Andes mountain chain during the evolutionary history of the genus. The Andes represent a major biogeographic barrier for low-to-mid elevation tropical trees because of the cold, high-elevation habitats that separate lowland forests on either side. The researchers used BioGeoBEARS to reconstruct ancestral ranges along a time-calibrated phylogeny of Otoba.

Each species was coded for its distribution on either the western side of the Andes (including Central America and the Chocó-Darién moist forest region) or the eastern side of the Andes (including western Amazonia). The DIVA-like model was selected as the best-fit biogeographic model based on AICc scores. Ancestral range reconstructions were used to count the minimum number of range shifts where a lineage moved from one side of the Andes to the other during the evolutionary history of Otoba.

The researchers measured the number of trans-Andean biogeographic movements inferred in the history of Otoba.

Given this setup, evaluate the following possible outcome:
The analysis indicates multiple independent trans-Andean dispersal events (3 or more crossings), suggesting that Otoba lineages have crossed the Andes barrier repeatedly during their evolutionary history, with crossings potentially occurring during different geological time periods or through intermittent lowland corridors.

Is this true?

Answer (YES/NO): NO